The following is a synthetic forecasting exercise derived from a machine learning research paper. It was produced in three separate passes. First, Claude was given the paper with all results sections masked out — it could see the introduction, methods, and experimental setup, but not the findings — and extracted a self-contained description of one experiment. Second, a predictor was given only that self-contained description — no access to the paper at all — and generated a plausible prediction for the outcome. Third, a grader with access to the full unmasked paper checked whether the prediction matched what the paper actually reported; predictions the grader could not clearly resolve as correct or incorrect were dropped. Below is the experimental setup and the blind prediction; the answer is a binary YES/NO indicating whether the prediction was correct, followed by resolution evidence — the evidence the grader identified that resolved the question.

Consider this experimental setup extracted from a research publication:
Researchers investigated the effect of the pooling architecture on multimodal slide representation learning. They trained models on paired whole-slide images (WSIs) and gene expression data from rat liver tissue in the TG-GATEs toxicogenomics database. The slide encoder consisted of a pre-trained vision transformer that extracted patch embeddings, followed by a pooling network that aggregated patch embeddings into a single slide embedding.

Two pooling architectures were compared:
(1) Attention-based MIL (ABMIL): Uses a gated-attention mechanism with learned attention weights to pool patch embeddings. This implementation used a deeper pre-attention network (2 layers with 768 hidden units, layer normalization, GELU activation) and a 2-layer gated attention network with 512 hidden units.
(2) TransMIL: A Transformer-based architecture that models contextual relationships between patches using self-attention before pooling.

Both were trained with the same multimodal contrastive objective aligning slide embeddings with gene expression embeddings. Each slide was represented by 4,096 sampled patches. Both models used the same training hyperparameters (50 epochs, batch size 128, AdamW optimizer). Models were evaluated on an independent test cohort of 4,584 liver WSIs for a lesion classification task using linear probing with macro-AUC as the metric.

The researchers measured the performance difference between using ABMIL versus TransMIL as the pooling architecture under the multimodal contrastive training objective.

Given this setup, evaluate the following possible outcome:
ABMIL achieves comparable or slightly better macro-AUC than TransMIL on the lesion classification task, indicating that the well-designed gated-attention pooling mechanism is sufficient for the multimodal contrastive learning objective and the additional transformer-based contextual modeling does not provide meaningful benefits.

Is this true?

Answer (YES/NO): NO